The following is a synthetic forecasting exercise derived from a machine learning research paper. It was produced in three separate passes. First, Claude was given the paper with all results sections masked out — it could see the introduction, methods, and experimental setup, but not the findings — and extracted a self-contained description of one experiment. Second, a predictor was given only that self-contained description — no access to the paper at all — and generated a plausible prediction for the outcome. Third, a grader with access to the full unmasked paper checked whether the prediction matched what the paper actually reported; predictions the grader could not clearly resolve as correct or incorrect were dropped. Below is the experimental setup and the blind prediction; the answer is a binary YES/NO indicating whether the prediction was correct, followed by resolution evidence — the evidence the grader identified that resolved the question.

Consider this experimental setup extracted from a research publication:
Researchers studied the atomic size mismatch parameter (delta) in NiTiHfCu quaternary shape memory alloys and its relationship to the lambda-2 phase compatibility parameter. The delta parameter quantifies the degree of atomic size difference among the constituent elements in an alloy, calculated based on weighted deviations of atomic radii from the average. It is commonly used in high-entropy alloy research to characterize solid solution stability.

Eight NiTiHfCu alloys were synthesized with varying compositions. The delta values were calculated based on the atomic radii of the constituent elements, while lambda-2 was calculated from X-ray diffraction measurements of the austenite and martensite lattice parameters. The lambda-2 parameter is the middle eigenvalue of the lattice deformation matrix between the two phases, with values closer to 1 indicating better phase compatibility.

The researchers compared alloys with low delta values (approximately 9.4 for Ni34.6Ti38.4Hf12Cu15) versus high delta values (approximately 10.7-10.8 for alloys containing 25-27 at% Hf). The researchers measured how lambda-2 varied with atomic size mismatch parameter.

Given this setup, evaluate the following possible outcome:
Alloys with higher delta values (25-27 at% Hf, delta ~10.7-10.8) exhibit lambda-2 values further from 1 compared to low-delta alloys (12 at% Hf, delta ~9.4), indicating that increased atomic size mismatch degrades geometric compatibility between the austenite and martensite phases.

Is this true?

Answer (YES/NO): YES